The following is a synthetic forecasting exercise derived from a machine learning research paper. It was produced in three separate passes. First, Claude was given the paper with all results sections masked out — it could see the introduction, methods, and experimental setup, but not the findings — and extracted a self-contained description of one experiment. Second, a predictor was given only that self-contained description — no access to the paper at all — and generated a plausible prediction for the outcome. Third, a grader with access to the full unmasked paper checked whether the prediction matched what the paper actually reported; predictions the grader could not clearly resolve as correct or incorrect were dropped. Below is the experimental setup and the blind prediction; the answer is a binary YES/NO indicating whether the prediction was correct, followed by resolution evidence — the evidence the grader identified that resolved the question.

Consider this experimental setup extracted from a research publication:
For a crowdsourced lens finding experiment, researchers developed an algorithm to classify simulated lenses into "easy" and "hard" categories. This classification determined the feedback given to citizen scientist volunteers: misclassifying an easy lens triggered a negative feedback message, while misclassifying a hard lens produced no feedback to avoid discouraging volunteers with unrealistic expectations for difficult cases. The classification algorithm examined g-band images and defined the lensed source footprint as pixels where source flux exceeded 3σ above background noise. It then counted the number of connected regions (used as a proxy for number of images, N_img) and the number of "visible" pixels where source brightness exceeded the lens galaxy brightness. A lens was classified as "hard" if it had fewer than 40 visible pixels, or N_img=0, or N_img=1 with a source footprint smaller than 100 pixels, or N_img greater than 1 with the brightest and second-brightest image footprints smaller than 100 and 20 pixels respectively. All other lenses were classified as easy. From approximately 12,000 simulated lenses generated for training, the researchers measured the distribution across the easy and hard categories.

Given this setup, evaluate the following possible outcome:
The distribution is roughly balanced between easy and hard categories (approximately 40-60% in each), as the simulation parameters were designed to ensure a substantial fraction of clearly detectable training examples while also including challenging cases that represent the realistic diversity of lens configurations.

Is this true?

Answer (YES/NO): YES